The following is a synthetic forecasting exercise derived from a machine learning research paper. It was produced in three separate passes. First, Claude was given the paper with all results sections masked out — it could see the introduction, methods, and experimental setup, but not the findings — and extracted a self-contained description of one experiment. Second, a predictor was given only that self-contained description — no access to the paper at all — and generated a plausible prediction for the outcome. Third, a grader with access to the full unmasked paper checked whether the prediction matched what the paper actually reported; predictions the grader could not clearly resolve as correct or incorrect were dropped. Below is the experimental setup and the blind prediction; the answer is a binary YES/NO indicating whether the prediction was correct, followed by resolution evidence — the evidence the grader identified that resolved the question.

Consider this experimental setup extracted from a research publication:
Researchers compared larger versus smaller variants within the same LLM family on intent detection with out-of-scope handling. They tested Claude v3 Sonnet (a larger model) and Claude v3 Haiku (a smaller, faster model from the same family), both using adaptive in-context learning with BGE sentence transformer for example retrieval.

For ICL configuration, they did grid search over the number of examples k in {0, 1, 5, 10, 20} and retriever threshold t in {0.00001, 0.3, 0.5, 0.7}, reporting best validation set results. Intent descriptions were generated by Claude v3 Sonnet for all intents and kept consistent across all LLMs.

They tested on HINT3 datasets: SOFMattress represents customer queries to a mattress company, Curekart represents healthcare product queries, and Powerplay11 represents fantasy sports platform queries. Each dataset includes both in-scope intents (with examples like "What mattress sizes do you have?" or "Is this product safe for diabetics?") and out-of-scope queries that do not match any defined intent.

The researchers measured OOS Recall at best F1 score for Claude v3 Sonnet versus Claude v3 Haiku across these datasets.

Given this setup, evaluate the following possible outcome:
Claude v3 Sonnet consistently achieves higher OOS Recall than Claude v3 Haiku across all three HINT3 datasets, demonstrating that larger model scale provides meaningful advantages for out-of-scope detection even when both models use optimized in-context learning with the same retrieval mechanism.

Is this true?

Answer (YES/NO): NO